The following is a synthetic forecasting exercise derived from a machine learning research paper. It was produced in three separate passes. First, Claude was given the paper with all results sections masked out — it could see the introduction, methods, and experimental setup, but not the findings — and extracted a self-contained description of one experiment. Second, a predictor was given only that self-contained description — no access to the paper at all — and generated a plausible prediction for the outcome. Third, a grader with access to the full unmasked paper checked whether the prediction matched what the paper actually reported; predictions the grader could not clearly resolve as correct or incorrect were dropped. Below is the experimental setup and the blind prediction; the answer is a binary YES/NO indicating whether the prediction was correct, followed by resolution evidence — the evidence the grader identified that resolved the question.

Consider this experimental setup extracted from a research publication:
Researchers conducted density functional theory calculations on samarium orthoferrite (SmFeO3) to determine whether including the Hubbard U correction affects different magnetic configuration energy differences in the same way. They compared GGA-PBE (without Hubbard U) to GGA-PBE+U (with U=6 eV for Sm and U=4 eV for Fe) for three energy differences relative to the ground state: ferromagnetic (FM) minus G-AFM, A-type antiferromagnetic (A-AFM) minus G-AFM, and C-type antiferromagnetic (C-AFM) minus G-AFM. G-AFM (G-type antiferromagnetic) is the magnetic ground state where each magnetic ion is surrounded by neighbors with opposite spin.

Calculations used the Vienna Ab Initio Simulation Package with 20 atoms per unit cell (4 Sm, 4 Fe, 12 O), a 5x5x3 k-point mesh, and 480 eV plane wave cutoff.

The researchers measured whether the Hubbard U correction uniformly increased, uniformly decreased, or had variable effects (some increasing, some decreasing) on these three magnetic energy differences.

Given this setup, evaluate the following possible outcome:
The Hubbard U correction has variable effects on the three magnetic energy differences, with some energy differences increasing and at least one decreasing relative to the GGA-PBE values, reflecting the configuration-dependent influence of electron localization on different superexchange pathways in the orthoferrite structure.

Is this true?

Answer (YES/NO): YES